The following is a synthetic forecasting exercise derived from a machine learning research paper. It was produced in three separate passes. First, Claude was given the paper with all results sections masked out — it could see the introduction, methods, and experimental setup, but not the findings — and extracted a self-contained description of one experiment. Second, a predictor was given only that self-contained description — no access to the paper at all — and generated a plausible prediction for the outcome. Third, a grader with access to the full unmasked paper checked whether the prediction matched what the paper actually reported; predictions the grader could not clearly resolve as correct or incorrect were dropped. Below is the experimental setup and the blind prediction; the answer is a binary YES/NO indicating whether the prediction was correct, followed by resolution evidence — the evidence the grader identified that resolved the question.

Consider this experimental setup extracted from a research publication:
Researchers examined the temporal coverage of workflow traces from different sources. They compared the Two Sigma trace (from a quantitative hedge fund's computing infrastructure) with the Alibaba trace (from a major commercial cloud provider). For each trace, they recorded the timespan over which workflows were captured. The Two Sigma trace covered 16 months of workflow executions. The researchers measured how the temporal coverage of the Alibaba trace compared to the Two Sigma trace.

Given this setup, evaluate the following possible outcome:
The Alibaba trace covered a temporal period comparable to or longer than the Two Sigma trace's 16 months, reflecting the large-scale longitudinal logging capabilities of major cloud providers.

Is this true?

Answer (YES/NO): NO